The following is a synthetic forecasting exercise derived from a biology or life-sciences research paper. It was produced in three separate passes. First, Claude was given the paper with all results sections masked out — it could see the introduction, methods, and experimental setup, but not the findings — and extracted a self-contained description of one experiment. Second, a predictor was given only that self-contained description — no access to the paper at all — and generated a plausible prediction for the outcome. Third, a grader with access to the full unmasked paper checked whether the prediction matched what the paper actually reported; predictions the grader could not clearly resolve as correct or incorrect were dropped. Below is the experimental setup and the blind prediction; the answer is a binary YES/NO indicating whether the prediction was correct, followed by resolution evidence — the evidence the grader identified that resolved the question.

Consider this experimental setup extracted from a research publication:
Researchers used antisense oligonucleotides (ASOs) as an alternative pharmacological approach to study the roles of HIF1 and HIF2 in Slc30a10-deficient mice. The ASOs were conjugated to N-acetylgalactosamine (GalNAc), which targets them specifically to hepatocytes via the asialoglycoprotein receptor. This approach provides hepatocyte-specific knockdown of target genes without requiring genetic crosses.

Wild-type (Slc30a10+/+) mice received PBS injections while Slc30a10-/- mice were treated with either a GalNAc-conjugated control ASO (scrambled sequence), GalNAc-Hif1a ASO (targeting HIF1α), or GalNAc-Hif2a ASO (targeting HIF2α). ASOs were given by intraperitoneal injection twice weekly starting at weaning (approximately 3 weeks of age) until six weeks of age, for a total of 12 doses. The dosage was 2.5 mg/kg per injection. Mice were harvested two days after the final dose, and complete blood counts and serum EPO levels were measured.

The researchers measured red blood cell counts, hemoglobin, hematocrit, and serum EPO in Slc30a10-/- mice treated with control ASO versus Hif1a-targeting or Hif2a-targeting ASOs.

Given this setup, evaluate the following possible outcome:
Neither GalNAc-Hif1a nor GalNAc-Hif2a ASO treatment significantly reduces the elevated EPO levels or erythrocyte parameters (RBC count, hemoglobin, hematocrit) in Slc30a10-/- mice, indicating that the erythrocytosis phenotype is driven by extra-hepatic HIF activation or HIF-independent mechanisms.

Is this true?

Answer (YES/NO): NO